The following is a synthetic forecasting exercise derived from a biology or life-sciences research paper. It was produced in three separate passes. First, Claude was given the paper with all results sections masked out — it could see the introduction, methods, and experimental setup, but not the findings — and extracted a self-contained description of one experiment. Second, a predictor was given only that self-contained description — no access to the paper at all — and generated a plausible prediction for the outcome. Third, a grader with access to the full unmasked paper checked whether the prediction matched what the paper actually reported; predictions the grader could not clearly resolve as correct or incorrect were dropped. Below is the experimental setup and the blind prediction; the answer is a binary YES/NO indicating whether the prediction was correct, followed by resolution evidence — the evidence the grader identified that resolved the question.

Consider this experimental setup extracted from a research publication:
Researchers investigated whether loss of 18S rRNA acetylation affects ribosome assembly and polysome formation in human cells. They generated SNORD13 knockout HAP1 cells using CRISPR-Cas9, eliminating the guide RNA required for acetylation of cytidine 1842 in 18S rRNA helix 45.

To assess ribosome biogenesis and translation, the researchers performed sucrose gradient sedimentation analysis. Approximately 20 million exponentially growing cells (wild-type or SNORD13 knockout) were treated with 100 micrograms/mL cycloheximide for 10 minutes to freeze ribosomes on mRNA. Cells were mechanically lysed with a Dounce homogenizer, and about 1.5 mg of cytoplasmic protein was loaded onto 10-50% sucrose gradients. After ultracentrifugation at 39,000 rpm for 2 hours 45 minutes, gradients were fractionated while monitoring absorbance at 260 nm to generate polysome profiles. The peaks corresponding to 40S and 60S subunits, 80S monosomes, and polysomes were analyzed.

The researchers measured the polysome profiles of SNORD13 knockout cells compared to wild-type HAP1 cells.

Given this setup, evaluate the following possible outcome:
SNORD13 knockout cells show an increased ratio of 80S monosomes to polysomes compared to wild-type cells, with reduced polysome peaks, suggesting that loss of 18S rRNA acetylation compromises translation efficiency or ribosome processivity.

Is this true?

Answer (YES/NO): NO